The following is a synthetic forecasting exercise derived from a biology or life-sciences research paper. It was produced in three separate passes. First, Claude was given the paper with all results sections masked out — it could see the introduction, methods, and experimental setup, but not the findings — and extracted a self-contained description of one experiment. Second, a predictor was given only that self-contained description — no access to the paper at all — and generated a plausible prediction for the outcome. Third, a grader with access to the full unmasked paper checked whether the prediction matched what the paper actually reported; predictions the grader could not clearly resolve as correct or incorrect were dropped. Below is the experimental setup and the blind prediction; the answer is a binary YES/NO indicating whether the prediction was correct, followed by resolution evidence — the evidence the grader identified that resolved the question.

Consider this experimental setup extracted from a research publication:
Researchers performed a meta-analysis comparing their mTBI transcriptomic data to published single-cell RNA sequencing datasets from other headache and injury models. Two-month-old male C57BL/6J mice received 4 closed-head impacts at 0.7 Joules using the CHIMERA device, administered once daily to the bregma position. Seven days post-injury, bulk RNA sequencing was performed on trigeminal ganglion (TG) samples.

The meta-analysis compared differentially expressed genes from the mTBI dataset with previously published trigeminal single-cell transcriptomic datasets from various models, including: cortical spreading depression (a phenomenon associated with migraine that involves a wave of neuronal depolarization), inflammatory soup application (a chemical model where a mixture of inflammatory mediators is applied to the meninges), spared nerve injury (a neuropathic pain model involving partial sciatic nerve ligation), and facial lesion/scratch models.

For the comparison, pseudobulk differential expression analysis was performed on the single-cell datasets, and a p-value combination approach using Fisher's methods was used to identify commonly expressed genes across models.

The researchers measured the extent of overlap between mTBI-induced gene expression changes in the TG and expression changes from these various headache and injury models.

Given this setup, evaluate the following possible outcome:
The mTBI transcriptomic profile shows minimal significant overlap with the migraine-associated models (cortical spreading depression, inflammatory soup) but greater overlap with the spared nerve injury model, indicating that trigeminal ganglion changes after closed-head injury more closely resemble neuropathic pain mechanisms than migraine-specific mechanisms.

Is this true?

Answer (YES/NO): NO